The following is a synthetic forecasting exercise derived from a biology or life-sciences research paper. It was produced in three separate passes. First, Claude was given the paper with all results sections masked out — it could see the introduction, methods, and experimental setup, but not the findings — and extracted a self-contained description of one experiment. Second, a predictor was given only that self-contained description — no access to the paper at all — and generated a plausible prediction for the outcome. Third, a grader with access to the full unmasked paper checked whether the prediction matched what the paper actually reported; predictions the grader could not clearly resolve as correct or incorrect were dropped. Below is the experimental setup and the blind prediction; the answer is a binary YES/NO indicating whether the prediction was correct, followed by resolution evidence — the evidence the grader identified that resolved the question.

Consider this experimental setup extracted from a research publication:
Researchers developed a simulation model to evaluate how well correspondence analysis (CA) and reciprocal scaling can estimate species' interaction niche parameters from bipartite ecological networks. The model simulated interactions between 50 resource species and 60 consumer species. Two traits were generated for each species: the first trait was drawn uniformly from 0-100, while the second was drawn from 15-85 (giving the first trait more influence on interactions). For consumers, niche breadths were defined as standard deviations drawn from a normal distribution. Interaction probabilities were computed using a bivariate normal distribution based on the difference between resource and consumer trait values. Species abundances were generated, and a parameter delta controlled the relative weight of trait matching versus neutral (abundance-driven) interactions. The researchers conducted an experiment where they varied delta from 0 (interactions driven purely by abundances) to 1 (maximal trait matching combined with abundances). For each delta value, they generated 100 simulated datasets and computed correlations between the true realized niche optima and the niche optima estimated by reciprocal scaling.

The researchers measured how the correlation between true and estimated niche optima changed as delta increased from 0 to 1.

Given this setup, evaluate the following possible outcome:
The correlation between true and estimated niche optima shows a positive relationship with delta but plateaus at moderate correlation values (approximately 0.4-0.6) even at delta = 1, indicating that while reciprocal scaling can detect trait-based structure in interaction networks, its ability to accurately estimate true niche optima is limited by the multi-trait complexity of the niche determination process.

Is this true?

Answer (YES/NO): NO